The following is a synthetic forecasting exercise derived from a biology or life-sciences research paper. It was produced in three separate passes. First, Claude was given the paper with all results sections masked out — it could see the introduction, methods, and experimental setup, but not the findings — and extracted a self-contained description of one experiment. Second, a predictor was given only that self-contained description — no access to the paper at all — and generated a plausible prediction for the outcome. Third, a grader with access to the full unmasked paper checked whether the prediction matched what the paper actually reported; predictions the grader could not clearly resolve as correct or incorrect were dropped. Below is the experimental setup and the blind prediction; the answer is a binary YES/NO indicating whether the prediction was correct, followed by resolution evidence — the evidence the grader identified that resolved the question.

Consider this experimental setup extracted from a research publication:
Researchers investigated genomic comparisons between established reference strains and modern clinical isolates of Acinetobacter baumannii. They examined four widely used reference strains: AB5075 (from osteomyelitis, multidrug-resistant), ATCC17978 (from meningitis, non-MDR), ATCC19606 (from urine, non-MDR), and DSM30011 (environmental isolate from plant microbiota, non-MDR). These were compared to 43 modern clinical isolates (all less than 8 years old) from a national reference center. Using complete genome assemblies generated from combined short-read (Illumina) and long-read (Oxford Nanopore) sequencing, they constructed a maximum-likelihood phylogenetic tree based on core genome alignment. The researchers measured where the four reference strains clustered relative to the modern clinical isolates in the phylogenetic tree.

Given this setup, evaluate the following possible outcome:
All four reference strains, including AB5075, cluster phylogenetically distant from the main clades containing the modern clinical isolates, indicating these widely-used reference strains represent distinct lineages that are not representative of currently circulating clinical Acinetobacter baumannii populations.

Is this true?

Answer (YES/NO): NO